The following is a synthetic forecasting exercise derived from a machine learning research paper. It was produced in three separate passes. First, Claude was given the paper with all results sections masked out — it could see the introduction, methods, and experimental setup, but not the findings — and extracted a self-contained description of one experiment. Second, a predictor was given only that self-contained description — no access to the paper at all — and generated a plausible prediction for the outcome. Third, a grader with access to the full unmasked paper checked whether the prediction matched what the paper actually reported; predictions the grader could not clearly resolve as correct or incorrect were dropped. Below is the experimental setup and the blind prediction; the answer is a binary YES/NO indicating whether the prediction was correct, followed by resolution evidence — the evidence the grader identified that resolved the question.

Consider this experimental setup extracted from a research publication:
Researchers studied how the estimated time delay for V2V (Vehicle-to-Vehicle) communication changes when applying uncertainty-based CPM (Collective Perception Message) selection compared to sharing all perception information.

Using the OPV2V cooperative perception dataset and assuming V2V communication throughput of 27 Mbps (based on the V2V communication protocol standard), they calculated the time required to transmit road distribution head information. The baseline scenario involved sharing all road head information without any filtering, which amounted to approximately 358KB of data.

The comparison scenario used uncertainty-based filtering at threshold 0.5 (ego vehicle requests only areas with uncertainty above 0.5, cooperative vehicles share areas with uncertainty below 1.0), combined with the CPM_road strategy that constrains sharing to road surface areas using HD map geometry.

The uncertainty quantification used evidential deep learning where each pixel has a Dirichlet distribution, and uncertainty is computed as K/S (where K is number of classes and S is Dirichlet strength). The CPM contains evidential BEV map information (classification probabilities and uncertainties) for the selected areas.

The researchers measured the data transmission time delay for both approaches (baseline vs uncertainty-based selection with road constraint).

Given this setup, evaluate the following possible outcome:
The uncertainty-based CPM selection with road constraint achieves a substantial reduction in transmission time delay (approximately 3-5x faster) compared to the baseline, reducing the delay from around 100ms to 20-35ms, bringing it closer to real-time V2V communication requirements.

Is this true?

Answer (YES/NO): NO